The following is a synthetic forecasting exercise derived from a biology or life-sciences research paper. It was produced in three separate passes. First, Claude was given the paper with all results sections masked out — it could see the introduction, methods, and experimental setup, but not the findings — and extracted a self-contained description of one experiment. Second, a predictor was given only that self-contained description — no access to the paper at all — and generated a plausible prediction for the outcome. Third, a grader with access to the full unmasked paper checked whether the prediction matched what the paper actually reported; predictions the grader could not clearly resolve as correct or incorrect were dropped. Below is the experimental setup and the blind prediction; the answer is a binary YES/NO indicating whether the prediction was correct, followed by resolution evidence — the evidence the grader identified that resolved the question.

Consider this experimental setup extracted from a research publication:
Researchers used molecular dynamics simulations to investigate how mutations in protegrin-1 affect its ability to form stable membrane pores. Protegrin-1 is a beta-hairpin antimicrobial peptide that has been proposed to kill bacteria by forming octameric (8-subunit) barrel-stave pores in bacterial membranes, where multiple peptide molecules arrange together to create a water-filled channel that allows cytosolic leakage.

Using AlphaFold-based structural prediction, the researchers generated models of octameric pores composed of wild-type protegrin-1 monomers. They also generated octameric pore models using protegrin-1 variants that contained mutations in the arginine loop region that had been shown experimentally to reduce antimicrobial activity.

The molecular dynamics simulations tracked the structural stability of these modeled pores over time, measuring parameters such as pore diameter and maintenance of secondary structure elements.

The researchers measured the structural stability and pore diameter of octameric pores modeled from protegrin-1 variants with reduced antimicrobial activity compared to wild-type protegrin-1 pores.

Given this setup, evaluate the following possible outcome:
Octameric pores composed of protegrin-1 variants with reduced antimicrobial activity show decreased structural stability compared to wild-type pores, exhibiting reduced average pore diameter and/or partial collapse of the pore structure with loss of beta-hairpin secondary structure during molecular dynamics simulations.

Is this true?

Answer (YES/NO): YES